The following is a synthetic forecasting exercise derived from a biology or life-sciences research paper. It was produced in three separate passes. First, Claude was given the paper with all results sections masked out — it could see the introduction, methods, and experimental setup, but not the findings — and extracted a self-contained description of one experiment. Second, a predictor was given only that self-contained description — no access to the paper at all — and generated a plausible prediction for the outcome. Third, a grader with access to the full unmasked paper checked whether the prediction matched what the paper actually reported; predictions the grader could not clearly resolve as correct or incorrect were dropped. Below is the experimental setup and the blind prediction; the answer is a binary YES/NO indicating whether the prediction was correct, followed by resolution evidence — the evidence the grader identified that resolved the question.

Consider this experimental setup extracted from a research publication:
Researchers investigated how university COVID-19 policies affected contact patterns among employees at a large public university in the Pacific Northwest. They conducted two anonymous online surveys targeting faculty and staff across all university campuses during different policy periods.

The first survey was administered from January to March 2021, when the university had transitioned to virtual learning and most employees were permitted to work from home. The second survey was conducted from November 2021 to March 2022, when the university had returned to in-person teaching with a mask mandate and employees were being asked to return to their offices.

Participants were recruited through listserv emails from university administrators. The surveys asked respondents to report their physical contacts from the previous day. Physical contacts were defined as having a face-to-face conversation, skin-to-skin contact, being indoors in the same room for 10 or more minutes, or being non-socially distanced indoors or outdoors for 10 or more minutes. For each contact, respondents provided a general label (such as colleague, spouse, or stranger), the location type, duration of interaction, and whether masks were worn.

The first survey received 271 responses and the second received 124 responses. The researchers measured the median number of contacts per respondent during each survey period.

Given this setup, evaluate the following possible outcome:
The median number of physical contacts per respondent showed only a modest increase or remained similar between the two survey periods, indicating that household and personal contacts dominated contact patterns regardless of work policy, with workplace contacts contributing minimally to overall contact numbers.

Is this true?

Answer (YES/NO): NO